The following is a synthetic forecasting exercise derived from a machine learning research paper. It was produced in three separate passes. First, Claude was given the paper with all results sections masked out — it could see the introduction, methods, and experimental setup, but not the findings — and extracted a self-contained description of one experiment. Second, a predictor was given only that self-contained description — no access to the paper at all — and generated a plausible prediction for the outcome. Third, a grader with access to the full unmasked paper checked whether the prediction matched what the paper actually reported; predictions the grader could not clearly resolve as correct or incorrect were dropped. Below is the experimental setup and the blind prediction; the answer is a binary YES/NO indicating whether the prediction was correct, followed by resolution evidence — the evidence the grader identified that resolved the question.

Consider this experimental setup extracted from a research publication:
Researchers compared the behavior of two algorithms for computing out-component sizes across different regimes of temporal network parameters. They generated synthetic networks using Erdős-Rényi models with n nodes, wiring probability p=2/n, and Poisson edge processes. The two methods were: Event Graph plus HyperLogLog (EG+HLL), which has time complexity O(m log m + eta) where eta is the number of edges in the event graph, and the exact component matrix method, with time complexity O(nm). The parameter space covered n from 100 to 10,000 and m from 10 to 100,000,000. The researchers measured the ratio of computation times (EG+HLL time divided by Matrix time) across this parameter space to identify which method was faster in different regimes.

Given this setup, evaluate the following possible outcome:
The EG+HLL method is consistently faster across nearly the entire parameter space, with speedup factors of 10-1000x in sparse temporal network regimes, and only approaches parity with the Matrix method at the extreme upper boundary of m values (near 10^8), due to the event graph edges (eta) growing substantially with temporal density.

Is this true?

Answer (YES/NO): NO